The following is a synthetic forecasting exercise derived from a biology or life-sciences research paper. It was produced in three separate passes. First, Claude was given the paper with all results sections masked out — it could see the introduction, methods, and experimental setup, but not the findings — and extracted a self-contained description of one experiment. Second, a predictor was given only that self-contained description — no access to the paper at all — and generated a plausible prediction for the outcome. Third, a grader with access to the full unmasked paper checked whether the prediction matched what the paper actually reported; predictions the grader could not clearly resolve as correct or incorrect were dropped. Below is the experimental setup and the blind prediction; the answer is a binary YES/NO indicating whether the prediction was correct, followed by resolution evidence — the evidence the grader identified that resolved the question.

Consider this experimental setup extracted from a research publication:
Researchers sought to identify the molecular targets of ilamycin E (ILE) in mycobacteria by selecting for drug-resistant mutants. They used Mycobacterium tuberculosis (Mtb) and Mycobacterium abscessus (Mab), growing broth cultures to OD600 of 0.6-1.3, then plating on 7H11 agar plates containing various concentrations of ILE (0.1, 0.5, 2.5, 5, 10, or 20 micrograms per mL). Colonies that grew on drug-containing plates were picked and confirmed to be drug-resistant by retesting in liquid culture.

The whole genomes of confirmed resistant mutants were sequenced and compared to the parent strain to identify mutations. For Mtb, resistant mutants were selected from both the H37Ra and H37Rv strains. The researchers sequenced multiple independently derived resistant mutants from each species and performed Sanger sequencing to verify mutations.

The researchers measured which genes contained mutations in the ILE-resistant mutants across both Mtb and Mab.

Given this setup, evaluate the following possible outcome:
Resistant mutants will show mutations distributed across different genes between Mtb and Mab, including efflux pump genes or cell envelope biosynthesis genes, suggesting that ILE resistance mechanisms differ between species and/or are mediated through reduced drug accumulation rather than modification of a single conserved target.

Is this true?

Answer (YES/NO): NO